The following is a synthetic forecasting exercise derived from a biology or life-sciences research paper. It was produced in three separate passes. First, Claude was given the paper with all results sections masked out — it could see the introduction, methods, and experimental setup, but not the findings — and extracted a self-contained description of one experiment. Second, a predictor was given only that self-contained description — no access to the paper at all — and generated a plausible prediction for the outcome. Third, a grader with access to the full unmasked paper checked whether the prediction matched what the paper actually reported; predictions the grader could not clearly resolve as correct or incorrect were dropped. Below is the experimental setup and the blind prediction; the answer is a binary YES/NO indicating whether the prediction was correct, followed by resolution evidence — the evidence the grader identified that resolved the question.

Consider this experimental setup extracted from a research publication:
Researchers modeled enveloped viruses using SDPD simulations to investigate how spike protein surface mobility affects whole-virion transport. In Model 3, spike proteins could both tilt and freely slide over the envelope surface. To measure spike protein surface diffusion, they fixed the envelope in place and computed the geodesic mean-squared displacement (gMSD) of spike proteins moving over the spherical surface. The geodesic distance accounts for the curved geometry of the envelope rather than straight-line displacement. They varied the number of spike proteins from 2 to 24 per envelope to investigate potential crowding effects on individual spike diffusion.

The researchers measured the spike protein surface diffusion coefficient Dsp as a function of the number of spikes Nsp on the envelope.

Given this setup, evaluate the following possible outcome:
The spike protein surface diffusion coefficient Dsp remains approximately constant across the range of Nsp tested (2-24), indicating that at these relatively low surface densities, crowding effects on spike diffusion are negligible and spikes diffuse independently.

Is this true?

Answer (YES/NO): YES